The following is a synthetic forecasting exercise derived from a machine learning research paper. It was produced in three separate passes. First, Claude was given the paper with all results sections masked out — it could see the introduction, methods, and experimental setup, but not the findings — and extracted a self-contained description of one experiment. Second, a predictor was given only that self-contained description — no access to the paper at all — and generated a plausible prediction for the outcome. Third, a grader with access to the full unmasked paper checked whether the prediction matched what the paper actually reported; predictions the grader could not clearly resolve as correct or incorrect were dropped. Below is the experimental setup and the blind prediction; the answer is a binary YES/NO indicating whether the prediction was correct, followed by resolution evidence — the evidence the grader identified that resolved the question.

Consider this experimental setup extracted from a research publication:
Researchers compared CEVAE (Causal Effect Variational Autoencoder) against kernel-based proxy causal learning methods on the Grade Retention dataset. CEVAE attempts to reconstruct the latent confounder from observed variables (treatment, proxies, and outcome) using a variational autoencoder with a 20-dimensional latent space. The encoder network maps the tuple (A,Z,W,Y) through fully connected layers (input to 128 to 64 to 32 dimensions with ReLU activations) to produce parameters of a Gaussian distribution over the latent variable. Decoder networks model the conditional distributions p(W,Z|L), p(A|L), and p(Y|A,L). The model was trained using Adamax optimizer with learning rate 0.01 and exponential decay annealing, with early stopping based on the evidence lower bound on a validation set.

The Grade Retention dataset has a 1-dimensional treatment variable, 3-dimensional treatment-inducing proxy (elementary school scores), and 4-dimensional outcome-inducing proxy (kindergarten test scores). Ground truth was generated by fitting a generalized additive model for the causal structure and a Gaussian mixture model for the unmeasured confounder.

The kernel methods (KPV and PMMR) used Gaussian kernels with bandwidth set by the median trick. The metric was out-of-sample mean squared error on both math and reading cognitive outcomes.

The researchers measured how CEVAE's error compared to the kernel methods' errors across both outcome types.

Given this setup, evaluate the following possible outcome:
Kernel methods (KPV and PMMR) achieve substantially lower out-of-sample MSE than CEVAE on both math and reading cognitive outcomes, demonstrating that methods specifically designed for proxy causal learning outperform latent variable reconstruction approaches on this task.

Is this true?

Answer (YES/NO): YES